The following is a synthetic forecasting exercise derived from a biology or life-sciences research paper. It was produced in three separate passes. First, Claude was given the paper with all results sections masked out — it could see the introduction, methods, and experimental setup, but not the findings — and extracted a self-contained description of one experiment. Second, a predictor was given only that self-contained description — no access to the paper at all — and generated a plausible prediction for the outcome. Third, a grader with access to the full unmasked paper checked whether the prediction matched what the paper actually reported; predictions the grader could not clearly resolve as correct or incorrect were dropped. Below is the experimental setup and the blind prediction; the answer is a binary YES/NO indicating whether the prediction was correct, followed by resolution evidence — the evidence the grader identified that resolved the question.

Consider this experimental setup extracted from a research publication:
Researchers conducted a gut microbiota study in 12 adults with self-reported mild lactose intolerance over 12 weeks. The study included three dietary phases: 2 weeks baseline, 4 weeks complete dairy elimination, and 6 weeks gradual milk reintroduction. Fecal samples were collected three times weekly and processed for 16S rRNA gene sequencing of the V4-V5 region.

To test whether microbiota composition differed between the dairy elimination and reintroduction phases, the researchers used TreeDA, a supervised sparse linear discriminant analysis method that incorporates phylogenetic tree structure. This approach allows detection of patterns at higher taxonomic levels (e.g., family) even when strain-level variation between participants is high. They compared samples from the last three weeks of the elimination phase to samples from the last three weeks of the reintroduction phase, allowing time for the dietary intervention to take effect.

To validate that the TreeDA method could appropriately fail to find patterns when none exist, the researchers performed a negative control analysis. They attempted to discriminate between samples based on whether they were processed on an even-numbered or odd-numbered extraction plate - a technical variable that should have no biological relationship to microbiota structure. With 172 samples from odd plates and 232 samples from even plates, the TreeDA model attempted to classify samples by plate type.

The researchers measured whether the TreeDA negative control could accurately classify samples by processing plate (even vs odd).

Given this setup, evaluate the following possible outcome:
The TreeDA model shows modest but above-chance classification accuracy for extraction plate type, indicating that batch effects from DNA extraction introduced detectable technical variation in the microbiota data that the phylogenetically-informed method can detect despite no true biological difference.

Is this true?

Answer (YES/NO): NO